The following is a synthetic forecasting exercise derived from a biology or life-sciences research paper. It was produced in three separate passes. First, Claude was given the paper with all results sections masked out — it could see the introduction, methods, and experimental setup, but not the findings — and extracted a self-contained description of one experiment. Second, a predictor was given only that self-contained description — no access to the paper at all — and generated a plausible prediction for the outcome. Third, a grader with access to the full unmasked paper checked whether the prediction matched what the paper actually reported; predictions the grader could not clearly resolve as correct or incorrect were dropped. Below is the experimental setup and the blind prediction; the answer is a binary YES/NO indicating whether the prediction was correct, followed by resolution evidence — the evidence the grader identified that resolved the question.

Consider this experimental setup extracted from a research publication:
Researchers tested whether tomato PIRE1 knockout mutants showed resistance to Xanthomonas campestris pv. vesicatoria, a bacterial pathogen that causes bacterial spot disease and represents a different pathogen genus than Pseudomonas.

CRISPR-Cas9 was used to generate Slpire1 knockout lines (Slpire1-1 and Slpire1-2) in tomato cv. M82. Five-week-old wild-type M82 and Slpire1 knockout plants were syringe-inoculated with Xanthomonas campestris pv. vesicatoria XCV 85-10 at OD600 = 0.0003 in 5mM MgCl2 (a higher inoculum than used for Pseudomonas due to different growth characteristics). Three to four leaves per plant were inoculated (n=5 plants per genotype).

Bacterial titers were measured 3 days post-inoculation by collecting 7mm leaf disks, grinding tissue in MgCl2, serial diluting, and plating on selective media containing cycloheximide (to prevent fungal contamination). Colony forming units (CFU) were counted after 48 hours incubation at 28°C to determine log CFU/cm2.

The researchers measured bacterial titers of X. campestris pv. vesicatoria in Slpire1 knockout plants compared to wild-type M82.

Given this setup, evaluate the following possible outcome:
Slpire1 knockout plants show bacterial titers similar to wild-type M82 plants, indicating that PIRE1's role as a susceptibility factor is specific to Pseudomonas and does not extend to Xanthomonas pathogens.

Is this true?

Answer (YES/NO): NO